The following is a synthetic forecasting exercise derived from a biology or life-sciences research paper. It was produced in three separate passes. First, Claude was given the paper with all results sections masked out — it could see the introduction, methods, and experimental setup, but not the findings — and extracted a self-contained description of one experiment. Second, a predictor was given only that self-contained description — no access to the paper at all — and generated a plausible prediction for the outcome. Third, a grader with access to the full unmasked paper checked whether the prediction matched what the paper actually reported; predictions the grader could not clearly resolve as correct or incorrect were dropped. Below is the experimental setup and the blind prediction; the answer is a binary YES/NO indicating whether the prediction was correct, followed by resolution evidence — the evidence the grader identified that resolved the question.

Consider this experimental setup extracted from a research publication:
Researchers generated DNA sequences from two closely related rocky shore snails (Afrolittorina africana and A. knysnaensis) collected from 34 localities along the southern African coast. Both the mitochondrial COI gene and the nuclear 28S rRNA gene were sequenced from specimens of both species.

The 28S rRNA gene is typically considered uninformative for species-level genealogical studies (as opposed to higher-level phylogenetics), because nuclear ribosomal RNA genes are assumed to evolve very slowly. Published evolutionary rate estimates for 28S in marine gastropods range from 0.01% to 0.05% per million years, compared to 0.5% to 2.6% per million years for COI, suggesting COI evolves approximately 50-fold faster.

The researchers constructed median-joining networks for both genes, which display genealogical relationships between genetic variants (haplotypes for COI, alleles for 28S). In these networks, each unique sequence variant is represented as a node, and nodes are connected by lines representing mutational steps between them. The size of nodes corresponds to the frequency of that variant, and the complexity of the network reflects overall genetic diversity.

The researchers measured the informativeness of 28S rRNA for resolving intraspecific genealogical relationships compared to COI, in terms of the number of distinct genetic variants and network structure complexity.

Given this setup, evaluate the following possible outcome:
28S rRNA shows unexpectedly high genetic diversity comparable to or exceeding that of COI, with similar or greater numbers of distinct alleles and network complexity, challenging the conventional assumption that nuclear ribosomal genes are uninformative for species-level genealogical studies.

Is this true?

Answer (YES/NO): YES